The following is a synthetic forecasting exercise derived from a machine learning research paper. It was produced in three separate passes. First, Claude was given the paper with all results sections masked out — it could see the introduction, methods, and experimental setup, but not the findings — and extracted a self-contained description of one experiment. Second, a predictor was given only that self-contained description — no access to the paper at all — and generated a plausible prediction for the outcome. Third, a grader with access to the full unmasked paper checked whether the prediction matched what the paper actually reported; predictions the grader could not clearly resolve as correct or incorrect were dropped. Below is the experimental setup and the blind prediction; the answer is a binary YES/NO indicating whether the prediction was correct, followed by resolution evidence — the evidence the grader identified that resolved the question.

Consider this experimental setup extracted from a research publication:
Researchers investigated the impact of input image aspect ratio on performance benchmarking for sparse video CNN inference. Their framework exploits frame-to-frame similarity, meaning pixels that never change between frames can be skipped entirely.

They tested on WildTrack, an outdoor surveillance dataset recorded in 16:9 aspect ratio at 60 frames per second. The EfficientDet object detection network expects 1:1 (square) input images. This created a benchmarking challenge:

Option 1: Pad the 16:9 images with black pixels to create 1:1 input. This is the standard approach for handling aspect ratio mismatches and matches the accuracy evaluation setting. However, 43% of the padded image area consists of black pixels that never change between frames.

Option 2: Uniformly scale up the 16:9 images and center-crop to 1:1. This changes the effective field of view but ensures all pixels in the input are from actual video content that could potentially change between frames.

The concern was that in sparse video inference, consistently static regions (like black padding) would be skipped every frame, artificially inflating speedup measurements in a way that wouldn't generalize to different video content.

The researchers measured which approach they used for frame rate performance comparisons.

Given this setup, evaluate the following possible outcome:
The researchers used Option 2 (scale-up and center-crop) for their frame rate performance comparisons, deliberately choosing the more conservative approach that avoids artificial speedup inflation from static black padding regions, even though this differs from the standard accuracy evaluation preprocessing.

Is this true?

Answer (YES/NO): YES